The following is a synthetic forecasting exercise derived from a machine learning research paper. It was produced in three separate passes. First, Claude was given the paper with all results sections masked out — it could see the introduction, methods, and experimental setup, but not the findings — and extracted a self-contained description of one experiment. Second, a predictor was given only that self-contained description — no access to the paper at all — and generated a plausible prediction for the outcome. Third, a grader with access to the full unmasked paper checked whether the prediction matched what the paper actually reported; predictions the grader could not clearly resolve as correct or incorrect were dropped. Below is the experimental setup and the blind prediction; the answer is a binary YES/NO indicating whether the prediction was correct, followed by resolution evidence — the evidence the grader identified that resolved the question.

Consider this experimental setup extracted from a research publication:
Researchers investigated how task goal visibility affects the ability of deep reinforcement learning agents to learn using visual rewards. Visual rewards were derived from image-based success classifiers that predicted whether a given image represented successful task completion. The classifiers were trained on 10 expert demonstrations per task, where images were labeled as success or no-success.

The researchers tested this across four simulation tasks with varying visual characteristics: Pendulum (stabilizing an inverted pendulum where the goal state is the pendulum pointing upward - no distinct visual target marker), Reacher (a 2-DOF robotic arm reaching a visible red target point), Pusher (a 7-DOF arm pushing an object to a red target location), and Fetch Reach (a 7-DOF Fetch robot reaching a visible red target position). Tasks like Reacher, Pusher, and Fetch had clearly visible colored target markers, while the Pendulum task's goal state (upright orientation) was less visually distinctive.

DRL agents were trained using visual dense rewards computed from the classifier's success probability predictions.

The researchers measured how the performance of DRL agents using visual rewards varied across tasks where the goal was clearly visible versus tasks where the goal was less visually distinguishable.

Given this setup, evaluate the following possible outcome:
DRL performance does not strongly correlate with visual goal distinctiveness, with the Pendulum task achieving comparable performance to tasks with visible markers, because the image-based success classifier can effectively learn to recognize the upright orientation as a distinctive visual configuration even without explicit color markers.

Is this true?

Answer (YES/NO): NO